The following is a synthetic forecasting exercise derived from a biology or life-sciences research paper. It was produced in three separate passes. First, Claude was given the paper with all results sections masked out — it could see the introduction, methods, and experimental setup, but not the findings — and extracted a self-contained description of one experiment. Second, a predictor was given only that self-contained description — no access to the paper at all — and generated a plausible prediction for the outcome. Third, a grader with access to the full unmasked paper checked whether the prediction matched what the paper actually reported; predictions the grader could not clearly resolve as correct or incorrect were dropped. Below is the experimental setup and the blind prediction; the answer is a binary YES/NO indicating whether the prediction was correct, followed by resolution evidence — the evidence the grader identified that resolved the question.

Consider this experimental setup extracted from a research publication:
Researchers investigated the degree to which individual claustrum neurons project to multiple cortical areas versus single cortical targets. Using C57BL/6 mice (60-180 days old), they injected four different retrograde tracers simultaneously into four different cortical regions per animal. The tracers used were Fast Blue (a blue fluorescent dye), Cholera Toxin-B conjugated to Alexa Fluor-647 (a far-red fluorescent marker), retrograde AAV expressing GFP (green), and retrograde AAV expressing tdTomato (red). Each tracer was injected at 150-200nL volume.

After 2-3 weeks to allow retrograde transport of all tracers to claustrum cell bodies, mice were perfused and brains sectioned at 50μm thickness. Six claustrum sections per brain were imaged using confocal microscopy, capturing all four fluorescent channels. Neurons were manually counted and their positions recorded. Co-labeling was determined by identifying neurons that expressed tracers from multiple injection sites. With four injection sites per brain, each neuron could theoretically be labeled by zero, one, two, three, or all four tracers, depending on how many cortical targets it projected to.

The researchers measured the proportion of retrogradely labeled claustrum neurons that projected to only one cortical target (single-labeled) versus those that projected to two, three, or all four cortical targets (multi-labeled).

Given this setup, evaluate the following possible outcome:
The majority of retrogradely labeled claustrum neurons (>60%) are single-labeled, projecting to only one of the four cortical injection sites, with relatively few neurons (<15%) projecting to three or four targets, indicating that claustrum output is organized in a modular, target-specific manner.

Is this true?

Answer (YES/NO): YES